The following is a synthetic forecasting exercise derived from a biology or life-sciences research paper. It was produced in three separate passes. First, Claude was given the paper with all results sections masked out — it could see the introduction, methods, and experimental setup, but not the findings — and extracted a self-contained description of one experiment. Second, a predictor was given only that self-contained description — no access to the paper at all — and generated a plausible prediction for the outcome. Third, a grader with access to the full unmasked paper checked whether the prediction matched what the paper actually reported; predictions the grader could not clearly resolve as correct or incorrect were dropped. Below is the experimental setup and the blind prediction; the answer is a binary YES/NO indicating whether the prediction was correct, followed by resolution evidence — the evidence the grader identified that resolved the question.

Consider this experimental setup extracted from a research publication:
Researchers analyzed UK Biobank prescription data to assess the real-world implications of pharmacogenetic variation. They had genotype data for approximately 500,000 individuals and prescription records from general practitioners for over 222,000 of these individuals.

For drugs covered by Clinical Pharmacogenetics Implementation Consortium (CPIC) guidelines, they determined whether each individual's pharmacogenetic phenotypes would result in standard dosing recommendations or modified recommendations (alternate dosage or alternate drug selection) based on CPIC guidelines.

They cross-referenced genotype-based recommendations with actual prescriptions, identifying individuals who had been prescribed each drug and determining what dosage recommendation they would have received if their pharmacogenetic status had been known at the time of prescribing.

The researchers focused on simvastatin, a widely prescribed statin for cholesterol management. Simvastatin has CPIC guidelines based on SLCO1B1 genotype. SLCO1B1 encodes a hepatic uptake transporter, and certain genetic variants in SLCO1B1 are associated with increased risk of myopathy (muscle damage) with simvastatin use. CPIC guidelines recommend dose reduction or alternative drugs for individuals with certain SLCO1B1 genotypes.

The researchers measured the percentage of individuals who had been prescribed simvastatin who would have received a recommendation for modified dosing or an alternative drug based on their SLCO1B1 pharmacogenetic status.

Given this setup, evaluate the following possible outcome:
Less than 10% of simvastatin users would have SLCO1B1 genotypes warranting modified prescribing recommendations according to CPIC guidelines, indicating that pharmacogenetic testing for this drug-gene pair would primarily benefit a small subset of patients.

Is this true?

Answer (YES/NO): NO